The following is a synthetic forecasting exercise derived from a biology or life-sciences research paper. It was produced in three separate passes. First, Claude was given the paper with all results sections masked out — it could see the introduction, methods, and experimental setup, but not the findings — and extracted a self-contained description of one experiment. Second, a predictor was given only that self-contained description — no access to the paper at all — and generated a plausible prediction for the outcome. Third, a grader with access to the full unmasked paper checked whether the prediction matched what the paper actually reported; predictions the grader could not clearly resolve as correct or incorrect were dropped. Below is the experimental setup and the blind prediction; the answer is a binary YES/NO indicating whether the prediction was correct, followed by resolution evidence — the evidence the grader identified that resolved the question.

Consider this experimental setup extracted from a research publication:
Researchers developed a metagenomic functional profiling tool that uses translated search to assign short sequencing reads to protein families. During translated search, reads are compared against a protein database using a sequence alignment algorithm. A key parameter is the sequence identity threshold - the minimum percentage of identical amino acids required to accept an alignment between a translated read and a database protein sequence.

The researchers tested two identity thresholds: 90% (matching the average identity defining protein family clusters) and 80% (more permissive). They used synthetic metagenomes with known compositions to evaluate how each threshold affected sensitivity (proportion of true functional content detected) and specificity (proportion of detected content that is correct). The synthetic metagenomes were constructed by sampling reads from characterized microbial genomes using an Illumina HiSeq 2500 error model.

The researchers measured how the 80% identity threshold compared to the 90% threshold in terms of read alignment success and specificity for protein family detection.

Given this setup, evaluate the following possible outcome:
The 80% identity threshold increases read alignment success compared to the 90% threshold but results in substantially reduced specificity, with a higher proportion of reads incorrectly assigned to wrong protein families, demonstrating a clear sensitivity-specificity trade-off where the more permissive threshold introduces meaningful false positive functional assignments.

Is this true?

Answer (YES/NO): NO